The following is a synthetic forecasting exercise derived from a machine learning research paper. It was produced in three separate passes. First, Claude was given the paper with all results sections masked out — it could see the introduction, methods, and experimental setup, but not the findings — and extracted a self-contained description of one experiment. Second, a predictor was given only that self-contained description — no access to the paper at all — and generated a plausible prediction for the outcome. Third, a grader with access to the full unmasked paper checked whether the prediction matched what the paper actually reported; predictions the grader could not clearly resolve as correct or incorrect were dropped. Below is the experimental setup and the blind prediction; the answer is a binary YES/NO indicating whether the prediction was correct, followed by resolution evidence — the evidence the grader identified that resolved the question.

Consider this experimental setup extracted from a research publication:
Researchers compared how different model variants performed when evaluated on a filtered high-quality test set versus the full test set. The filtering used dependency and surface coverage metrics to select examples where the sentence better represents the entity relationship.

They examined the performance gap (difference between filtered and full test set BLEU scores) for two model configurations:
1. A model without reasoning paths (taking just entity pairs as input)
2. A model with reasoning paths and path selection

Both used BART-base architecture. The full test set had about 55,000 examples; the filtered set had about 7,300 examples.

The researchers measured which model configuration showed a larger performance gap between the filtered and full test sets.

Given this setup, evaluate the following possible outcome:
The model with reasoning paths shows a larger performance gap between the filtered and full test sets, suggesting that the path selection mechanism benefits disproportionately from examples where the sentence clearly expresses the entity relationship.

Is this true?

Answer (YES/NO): YES